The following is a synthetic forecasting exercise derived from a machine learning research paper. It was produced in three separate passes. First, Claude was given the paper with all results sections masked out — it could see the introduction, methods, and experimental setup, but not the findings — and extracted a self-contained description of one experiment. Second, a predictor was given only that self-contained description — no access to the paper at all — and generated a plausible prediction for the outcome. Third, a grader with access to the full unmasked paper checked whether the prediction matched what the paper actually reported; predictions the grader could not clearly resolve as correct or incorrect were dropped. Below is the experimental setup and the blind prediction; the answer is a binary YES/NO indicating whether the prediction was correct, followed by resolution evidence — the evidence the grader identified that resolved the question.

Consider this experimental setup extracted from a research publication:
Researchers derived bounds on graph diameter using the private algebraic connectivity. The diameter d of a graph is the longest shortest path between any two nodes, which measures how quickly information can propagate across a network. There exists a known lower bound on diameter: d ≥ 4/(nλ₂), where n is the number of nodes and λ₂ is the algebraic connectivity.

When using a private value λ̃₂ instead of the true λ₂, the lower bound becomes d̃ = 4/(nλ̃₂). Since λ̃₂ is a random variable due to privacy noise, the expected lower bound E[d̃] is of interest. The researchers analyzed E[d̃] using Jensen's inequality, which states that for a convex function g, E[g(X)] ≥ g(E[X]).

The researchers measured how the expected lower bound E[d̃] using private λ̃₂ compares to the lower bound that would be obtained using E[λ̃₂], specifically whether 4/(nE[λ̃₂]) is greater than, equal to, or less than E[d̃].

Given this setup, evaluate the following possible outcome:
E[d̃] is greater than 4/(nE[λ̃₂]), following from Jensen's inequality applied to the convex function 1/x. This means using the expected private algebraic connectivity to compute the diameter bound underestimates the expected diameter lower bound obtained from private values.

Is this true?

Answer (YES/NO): YES